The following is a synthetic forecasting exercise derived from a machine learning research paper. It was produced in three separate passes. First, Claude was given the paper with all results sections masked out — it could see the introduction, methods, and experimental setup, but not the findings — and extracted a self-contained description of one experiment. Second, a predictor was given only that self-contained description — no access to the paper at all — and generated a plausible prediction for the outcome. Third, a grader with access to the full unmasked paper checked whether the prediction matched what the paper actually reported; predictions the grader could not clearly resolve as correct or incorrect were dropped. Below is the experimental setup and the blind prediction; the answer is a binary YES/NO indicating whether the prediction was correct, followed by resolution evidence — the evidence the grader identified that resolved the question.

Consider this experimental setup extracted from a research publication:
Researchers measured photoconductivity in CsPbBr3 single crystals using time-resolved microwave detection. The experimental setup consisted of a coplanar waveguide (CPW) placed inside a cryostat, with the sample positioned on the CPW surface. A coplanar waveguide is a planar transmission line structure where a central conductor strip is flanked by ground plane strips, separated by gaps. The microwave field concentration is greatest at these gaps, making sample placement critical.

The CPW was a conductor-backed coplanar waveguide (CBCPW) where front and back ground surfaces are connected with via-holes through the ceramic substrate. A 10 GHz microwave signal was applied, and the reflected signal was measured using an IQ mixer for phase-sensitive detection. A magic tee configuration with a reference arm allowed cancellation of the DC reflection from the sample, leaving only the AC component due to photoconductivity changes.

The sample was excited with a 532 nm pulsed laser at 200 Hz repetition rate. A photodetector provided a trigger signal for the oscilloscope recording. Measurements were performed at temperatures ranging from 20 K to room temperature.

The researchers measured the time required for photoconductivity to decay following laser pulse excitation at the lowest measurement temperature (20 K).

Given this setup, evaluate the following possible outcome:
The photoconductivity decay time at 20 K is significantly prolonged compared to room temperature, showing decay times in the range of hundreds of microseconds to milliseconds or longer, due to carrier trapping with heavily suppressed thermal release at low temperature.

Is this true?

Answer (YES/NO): YES